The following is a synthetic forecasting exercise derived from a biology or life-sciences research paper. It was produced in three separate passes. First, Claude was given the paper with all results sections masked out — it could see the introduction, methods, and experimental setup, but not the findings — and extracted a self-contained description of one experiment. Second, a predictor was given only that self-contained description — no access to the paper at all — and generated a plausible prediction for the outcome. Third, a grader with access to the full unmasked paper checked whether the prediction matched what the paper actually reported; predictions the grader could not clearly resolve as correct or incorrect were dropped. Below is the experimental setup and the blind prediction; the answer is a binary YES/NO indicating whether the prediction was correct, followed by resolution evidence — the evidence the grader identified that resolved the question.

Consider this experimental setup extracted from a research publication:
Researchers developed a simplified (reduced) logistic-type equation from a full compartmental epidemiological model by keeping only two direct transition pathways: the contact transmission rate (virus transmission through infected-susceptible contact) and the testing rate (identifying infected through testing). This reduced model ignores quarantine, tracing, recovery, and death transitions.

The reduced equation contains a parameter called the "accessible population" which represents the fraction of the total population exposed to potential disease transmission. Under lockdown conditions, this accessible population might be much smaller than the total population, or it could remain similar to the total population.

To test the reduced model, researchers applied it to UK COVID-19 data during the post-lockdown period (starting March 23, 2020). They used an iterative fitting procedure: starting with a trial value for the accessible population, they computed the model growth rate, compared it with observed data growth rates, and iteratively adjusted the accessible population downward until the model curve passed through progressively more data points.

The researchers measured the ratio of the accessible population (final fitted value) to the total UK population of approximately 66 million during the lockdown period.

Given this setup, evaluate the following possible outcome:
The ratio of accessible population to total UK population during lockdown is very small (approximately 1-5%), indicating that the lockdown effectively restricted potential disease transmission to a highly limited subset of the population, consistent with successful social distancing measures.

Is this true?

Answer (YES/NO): NO